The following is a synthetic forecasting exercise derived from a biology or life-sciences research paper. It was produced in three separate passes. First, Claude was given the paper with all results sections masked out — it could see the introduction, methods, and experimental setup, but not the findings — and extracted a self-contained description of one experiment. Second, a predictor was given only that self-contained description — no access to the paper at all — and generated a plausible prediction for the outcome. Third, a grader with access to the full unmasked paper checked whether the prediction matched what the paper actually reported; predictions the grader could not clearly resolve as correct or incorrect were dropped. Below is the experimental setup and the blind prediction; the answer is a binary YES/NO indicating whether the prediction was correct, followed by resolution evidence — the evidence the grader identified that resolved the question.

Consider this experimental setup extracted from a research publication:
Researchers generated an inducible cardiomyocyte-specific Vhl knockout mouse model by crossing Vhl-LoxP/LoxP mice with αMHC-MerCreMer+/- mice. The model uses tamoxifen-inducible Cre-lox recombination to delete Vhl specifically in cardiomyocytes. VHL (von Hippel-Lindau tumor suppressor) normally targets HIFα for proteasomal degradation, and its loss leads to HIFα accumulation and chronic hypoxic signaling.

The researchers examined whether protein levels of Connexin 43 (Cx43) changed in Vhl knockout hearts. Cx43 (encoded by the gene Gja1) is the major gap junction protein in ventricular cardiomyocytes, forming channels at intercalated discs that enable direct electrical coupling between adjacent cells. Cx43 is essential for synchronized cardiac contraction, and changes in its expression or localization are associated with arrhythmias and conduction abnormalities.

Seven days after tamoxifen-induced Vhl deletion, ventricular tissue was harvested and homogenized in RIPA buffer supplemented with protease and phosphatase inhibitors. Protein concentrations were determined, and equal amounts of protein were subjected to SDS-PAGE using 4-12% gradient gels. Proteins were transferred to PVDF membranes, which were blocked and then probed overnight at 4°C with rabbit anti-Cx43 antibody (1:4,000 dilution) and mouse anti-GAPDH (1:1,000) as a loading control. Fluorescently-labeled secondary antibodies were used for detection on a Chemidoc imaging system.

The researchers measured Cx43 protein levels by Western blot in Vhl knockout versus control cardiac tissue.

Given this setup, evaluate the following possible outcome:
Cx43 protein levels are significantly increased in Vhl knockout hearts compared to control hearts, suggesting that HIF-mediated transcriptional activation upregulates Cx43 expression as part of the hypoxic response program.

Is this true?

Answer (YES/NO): NO